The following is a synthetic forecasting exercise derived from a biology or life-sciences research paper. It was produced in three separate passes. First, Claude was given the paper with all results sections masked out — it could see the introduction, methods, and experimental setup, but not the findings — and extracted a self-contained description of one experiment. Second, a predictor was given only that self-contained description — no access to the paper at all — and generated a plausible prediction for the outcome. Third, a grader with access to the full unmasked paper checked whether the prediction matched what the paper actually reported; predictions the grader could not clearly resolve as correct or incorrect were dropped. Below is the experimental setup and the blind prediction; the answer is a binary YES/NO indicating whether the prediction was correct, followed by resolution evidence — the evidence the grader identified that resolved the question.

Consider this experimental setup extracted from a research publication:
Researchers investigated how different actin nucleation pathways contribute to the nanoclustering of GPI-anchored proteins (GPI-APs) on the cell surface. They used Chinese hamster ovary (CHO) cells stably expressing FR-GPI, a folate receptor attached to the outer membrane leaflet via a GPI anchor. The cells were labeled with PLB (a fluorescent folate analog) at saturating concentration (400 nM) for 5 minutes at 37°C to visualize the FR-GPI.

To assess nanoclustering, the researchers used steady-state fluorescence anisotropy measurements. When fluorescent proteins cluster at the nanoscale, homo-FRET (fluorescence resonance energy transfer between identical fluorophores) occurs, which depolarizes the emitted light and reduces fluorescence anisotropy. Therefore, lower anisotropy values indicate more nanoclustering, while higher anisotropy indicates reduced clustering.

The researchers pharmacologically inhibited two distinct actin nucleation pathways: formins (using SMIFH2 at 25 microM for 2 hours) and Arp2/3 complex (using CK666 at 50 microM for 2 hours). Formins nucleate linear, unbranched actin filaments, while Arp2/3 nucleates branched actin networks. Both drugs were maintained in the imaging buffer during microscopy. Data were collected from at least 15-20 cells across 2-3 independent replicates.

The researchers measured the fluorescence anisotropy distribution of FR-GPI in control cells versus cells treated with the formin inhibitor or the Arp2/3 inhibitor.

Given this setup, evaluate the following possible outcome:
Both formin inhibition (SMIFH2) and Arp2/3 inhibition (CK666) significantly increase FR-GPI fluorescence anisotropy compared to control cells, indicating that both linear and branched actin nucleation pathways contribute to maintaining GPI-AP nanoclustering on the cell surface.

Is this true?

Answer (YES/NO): NO